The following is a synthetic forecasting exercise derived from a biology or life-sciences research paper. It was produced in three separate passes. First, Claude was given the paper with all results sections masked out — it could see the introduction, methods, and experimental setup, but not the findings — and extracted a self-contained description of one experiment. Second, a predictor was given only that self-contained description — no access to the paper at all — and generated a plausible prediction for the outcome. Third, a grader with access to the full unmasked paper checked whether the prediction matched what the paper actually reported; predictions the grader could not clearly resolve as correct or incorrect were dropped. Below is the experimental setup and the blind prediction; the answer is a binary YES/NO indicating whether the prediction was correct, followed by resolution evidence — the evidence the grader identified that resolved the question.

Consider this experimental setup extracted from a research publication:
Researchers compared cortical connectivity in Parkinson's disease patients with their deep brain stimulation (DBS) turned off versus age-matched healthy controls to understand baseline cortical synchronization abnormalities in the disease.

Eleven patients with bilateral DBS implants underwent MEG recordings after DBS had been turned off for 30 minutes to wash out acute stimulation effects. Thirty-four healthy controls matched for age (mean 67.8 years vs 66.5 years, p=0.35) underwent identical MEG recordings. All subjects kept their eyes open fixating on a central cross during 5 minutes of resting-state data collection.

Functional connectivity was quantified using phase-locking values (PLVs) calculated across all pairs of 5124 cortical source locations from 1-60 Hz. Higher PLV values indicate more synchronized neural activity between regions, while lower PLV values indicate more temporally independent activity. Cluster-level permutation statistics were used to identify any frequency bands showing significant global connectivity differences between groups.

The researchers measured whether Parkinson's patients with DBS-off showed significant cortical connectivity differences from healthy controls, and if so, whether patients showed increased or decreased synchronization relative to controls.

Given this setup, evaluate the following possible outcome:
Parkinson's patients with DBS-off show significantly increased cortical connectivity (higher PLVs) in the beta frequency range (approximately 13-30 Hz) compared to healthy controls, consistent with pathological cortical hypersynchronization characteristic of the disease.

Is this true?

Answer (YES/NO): NO